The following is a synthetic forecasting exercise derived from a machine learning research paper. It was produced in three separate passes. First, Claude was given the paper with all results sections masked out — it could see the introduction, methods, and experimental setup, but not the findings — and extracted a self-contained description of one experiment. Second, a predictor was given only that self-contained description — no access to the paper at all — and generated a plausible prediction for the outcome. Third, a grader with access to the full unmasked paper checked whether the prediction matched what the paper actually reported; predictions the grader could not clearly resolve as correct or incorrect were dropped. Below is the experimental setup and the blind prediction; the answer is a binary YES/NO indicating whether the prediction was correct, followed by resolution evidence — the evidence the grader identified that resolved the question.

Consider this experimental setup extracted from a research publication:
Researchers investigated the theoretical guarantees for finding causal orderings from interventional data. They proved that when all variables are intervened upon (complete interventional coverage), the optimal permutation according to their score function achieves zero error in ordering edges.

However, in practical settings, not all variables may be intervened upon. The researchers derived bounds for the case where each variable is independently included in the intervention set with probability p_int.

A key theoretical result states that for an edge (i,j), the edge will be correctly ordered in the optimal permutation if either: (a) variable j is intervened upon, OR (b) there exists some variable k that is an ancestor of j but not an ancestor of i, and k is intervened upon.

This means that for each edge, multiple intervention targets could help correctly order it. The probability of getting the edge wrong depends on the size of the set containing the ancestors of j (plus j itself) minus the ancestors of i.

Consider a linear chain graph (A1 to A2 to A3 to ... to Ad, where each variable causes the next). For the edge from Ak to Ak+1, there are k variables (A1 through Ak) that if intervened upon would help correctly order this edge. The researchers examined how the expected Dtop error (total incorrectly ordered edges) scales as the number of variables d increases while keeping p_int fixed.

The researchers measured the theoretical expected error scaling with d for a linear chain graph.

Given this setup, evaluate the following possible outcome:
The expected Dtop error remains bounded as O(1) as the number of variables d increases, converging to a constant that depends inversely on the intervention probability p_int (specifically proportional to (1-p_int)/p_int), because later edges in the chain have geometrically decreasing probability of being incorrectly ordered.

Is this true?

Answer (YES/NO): NO